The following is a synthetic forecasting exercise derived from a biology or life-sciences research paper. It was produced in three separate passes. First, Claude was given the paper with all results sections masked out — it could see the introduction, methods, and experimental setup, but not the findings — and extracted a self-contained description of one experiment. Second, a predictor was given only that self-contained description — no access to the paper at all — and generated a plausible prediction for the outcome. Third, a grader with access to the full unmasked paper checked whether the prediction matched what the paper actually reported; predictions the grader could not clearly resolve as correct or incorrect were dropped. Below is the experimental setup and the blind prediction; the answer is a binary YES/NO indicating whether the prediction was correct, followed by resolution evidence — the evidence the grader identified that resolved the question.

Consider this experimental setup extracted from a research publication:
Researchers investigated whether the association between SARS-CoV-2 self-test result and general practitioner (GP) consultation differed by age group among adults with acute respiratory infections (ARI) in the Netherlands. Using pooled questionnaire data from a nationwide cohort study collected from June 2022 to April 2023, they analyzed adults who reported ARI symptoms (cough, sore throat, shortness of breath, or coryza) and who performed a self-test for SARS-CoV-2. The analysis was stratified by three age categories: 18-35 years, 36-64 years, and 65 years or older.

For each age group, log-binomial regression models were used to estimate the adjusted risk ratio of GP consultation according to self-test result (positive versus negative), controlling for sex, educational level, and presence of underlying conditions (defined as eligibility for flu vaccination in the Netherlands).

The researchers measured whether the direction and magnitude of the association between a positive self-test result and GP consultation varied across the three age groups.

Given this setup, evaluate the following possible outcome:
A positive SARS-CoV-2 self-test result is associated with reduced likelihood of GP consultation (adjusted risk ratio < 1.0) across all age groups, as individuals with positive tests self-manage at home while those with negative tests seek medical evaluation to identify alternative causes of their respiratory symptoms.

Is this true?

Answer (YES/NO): NO